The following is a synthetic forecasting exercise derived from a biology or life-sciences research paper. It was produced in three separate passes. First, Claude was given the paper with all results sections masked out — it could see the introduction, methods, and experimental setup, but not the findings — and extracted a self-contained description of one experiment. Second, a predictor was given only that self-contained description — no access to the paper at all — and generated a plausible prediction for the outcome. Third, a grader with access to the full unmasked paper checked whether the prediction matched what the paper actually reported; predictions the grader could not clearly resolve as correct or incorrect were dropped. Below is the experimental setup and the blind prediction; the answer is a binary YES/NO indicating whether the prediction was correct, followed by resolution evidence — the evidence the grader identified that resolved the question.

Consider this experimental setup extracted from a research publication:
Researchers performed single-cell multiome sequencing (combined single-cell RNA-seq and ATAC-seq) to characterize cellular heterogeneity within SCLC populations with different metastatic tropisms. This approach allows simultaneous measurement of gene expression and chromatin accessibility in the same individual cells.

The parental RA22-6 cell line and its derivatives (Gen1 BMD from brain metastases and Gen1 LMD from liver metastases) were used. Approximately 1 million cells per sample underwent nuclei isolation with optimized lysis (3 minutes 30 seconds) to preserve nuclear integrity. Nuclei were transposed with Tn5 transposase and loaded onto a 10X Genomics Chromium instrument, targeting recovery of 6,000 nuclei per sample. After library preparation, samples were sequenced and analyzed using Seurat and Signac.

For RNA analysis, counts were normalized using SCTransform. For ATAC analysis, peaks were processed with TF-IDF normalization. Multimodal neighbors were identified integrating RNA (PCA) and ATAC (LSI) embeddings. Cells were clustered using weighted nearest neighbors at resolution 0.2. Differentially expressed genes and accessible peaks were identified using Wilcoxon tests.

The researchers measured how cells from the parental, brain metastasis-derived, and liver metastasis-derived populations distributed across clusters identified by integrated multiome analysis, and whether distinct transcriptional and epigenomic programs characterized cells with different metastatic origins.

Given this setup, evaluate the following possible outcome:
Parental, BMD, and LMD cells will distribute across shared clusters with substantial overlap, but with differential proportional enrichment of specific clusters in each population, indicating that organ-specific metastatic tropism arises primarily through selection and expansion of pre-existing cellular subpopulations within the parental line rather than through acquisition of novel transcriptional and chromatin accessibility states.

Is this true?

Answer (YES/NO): NO